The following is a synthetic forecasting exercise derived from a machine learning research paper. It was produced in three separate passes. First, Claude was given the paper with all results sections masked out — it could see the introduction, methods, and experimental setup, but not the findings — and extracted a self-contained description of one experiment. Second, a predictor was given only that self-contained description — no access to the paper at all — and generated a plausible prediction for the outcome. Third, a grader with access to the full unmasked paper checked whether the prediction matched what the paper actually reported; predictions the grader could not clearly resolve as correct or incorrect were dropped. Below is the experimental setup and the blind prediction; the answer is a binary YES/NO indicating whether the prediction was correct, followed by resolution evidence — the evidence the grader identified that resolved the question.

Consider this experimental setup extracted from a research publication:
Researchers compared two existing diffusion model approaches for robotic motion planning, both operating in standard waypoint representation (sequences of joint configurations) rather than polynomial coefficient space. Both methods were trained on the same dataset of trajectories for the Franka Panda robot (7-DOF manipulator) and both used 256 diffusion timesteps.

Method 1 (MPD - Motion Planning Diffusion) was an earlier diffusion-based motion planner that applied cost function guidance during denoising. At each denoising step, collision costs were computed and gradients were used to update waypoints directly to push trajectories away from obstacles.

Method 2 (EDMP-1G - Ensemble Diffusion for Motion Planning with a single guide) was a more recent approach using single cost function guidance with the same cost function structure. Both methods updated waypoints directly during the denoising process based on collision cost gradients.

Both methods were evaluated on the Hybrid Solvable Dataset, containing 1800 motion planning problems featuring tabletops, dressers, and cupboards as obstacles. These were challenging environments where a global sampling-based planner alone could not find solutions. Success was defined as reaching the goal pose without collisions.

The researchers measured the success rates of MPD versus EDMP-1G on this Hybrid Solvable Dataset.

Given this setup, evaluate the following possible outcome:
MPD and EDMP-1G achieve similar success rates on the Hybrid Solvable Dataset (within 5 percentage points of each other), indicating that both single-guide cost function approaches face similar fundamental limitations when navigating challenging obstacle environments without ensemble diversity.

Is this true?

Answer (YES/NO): YES